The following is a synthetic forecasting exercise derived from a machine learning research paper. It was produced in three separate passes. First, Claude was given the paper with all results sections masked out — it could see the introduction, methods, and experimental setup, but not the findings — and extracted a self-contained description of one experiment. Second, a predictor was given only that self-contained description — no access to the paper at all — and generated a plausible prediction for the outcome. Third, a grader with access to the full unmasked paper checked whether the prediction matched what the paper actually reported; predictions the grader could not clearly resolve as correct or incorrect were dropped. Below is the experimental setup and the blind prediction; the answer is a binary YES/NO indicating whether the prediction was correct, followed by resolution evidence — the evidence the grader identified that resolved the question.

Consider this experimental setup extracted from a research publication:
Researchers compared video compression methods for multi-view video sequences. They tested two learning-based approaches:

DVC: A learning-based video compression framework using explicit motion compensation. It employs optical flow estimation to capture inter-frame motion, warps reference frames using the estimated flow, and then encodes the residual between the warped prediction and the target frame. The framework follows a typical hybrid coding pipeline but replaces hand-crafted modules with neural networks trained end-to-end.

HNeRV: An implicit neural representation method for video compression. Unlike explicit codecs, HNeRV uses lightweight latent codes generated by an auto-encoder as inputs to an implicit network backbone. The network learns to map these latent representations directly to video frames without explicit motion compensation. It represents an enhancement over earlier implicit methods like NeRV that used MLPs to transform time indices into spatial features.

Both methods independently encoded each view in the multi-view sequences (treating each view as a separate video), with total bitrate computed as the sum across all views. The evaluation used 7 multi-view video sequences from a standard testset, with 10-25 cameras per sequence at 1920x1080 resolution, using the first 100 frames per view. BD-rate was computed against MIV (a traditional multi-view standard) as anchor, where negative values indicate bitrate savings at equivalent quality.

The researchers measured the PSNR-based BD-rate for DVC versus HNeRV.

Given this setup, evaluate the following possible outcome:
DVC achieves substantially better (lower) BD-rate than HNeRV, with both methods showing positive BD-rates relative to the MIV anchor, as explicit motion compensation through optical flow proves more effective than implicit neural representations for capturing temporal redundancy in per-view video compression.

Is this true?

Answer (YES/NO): NO